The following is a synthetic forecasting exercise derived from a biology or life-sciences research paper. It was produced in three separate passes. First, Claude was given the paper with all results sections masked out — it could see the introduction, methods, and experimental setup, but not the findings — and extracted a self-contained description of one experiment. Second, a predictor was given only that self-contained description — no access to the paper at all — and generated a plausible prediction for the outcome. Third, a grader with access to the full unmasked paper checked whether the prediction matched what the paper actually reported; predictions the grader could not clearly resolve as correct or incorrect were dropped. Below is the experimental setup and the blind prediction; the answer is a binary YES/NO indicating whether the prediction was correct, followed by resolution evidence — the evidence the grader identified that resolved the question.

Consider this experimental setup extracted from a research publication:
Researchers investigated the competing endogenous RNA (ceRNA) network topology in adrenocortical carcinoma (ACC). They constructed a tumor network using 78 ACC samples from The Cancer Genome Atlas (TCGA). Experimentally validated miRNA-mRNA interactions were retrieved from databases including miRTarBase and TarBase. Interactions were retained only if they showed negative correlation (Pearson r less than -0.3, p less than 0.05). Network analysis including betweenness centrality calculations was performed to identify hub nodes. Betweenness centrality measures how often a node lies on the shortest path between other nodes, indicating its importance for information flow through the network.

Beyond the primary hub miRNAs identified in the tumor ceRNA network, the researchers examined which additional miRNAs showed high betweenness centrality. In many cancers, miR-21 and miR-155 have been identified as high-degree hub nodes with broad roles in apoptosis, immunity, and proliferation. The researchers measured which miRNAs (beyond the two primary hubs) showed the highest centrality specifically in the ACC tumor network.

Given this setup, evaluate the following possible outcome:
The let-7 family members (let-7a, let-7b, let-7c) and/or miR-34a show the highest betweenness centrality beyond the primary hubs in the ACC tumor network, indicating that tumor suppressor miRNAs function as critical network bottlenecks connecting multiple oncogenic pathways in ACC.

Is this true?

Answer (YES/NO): NO